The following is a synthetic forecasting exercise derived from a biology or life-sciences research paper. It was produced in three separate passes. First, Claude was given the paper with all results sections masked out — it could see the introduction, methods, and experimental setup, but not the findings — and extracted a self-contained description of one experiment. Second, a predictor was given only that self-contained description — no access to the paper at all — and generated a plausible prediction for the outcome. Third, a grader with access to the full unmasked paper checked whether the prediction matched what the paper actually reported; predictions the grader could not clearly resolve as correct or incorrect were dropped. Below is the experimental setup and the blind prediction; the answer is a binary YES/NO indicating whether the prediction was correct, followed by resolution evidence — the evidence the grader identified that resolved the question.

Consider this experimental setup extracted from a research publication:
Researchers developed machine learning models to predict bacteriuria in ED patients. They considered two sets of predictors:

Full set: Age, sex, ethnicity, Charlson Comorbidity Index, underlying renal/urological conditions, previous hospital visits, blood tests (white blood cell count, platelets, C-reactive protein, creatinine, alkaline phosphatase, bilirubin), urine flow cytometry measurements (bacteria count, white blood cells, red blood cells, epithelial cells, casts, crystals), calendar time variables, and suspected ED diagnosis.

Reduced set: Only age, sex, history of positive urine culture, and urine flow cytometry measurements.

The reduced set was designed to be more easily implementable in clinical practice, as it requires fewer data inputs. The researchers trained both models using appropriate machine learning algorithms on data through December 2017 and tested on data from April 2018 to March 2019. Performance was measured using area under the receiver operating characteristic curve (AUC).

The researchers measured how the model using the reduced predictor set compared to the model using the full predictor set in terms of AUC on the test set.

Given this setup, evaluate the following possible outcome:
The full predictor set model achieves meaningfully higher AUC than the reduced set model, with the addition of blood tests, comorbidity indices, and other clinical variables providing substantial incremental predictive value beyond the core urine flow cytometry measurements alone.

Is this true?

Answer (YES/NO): NO